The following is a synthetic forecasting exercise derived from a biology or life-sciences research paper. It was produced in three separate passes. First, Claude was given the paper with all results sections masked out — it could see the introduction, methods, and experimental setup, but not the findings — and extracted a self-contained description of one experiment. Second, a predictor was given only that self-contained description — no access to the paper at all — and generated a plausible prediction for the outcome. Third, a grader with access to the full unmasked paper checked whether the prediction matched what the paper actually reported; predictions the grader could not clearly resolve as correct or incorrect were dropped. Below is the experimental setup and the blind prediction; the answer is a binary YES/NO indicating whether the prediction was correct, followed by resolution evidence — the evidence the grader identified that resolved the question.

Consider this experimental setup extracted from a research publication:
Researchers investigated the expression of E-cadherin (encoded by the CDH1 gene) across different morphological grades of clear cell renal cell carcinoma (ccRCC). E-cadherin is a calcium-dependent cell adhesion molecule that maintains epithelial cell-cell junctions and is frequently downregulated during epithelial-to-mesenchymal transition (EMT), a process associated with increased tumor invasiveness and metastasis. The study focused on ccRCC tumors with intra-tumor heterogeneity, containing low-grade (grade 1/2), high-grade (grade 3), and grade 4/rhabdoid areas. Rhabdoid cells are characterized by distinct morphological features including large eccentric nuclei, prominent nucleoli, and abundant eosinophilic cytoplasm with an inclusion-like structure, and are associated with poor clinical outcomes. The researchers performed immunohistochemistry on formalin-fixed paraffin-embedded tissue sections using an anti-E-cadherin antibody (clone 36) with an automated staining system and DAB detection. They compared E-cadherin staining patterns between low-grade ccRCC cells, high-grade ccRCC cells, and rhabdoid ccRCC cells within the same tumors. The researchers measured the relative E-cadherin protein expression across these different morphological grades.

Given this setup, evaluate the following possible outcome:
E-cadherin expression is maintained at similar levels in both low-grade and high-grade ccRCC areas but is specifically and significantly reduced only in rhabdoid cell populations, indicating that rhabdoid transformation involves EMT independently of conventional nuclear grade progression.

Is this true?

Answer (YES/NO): YES